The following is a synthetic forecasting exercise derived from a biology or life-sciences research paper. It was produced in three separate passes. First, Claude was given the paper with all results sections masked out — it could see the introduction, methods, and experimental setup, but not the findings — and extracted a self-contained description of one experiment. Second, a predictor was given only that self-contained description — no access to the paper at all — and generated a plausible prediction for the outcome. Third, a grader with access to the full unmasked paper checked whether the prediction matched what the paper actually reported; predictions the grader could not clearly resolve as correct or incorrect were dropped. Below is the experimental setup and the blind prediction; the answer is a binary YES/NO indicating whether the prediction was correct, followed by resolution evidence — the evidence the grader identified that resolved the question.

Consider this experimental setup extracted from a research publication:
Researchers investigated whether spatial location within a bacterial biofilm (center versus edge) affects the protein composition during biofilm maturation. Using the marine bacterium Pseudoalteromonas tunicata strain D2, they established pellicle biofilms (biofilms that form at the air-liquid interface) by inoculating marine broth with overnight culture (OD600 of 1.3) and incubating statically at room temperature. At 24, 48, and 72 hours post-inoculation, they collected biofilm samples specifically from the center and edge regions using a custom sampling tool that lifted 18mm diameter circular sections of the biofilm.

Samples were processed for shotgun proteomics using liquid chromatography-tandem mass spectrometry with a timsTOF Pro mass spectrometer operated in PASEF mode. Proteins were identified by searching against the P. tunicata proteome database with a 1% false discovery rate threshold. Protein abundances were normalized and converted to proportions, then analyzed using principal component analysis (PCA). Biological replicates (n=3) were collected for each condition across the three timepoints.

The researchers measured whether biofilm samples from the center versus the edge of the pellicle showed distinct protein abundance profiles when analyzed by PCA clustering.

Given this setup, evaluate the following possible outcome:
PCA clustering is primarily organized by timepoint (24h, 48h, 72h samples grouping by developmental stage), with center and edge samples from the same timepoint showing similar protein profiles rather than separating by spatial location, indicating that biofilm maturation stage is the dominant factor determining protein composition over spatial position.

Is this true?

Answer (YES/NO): NO